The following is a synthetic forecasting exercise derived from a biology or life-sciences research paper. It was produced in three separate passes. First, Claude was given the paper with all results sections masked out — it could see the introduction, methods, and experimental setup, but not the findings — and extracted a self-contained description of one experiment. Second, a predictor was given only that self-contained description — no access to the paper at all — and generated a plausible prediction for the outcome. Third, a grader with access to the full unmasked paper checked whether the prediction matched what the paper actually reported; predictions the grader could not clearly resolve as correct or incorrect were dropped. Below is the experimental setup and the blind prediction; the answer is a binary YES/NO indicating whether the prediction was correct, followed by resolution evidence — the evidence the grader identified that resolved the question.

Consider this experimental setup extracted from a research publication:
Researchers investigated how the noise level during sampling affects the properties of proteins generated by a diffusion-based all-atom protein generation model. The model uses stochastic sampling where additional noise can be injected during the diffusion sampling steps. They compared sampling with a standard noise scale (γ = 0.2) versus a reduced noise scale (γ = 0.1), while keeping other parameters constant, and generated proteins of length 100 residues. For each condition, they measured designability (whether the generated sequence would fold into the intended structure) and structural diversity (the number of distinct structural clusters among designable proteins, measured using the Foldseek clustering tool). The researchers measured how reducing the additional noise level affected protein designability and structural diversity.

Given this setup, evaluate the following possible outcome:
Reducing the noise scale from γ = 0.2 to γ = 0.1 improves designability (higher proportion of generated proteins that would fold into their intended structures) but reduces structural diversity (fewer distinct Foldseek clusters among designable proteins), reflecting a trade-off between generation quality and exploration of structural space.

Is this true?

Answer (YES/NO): YES